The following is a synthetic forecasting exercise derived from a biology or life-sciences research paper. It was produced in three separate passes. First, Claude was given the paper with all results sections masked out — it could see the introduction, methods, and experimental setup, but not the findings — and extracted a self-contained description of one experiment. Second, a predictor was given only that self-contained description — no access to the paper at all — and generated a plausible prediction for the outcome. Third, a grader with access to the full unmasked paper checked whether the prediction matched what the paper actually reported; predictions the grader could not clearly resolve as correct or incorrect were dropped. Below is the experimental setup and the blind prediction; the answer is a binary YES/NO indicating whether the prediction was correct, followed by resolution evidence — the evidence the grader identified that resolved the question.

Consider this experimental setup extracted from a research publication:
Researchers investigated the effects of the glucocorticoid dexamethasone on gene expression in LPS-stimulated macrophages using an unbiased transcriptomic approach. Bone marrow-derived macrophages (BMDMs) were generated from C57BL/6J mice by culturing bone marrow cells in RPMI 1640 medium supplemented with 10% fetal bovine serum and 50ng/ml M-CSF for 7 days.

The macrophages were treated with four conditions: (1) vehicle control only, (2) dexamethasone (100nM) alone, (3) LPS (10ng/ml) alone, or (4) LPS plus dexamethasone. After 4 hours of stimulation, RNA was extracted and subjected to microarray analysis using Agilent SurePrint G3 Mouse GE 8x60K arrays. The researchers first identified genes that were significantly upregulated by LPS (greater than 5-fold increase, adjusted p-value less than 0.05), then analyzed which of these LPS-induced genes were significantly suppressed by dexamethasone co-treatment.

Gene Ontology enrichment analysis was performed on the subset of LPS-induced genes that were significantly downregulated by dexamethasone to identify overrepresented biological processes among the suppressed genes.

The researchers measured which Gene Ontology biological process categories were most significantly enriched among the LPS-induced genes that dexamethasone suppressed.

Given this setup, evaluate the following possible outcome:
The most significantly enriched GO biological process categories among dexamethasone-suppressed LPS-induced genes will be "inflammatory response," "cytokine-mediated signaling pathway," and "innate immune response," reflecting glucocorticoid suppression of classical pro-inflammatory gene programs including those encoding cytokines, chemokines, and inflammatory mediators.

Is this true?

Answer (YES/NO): NO